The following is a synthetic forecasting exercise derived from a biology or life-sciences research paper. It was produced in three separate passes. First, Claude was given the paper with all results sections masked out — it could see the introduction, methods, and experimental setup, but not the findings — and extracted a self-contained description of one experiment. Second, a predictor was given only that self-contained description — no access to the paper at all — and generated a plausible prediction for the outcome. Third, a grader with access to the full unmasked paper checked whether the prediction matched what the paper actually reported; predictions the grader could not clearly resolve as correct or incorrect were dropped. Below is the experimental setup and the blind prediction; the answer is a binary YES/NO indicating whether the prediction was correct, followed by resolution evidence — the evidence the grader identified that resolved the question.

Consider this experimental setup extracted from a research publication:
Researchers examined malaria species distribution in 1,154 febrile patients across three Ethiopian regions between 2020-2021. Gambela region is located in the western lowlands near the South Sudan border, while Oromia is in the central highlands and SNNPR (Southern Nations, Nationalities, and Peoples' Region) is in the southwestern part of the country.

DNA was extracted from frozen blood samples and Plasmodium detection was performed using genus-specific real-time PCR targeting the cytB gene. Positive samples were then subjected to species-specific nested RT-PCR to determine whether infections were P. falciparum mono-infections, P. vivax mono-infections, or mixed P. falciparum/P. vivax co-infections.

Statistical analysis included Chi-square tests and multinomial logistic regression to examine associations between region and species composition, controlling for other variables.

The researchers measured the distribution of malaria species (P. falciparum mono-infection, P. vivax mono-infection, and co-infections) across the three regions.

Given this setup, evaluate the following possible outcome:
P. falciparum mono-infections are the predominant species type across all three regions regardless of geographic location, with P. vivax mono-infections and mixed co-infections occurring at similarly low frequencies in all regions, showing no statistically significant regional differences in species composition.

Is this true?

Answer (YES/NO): NO